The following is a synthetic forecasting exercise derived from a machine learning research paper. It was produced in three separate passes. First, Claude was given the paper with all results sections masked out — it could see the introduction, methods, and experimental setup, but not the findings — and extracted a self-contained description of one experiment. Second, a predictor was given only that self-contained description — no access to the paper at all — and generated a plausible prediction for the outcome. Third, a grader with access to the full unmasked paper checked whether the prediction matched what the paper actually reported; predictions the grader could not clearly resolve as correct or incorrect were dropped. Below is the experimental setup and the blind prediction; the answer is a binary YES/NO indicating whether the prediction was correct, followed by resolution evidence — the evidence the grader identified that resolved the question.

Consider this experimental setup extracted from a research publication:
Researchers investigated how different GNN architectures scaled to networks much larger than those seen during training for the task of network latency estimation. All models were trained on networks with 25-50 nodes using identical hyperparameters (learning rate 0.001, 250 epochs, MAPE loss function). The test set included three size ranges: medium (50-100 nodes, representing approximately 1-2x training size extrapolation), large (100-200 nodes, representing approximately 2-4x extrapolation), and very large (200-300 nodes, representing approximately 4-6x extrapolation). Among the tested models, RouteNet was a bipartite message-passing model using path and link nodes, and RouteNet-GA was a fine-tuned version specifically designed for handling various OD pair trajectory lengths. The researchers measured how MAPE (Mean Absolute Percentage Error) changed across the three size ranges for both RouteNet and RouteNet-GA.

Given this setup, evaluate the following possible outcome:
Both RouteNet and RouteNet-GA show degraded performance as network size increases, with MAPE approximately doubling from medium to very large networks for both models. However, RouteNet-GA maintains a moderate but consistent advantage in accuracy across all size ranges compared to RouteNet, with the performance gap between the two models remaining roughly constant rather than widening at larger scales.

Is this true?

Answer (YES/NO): NO